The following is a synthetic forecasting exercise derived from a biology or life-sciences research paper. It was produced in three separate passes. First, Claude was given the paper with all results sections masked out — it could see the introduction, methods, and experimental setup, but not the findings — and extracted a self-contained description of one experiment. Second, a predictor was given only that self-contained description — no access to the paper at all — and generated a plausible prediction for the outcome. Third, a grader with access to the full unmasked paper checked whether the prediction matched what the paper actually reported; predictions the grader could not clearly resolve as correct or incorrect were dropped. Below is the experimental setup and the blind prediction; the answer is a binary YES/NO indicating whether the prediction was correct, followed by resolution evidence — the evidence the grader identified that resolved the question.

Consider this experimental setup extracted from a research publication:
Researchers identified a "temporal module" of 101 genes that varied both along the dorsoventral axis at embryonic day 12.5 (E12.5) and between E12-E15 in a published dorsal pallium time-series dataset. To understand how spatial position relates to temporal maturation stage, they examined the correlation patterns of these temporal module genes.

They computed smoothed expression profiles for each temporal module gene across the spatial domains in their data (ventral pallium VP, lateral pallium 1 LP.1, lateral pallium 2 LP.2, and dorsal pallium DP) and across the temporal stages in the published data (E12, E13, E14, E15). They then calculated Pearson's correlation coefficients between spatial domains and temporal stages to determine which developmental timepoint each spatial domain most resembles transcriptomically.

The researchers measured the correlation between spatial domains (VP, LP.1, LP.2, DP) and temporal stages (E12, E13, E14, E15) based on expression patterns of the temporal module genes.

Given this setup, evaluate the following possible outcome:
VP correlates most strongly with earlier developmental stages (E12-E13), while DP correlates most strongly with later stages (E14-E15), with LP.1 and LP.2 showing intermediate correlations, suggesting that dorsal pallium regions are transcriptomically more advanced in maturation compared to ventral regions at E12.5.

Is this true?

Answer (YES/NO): NO